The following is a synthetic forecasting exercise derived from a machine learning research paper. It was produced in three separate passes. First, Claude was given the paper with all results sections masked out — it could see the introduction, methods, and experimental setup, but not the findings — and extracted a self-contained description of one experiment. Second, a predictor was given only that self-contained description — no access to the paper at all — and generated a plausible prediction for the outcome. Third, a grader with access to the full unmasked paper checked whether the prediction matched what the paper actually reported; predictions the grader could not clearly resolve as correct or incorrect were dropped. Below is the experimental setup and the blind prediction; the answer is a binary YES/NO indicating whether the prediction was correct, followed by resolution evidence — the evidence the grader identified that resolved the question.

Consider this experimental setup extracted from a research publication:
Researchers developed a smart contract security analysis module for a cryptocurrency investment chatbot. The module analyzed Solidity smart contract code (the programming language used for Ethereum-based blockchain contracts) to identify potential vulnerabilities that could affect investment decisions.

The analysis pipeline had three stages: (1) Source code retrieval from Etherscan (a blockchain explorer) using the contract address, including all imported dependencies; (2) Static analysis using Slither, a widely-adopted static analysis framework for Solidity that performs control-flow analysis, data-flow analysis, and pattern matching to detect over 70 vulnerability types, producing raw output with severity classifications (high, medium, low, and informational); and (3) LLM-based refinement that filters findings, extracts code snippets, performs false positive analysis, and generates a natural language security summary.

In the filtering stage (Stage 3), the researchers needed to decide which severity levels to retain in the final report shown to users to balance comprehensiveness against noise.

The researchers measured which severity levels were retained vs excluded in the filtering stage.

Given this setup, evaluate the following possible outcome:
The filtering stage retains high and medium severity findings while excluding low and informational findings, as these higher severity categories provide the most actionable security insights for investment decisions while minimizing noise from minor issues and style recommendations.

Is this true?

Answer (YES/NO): YES